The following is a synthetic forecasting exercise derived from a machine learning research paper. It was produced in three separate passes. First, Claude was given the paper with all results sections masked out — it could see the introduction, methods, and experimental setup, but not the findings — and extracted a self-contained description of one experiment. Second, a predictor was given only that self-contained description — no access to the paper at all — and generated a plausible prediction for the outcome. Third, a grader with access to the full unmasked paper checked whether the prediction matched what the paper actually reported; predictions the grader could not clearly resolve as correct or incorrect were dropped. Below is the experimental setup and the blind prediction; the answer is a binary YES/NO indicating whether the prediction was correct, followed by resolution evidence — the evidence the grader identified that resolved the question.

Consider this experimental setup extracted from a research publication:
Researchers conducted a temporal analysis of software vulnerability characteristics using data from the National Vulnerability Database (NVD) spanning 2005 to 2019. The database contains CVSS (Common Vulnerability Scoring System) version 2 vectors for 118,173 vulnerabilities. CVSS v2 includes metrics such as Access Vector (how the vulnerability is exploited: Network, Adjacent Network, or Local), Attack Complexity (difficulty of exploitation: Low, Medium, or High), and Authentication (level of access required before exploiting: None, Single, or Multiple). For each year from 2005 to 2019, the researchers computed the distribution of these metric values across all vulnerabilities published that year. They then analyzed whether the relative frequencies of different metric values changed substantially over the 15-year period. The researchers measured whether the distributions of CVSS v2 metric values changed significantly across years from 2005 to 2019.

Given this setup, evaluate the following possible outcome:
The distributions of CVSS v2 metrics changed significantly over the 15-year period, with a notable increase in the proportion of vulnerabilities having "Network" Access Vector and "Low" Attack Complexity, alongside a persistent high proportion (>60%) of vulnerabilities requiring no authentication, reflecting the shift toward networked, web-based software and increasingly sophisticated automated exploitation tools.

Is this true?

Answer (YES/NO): NO